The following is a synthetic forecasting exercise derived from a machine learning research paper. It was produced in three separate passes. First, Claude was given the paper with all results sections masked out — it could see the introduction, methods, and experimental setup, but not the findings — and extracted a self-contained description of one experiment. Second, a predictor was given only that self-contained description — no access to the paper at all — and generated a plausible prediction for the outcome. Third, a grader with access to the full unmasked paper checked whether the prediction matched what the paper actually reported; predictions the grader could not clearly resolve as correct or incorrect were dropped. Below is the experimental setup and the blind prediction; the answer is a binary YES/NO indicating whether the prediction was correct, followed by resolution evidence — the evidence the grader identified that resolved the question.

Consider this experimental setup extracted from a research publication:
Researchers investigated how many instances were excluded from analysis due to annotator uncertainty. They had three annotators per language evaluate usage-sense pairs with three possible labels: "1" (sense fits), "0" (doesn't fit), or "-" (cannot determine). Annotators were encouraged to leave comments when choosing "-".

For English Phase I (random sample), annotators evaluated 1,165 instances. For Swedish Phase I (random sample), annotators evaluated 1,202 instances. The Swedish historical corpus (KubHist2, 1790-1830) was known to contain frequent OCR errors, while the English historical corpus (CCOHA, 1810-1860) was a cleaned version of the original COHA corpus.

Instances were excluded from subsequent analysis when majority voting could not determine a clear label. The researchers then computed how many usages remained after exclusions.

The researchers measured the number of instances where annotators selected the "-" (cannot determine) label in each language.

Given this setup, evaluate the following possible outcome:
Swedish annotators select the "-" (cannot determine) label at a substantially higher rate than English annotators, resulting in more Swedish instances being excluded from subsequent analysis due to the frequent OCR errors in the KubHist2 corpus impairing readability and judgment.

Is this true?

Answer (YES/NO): YES